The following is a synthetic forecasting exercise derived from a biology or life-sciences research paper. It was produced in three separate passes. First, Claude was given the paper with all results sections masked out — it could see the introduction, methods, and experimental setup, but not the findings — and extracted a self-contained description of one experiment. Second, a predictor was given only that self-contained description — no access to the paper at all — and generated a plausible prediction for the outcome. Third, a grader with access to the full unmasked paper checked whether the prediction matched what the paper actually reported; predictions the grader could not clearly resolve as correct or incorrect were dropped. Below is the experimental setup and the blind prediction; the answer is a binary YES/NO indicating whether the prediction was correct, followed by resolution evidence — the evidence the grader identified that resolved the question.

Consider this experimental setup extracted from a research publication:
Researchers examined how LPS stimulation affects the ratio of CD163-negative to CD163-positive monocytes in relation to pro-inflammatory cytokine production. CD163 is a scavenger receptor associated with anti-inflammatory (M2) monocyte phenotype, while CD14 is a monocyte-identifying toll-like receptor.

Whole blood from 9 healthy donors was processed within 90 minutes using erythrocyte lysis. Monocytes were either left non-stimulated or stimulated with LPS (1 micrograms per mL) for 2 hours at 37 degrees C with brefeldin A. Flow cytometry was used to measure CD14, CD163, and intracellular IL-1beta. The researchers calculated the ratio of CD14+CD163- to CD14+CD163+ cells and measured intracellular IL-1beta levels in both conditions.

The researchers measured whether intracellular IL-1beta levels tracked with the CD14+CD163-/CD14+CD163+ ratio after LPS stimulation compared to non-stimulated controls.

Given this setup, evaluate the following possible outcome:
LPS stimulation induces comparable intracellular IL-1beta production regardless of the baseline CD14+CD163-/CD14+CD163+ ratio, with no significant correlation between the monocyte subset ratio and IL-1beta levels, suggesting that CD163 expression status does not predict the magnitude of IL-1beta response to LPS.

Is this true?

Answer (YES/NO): NO